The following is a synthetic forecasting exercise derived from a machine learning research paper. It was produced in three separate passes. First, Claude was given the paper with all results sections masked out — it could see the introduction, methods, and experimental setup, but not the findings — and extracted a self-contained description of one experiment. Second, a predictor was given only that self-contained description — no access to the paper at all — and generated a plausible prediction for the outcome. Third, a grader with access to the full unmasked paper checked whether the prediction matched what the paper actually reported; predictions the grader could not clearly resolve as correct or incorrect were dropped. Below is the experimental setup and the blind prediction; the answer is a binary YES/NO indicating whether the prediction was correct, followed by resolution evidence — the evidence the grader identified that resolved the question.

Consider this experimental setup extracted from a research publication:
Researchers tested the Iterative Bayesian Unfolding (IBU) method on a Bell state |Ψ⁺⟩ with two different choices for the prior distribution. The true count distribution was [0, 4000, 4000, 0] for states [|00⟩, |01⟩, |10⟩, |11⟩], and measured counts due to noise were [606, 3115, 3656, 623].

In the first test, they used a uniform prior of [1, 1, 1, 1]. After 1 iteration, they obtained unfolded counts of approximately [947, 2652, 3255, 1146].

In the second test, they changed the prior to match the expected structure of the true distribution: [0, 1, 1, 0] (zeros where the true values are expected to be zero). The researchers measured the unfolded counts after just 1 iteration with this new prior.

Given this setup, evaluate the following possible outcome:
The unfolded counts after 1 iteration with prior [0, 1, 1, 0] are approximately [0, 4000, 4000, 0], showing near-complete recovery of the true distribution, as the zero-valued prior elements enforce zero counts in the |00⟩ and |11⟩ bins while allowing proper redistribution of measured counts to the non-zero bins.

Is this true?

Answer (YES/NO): NO